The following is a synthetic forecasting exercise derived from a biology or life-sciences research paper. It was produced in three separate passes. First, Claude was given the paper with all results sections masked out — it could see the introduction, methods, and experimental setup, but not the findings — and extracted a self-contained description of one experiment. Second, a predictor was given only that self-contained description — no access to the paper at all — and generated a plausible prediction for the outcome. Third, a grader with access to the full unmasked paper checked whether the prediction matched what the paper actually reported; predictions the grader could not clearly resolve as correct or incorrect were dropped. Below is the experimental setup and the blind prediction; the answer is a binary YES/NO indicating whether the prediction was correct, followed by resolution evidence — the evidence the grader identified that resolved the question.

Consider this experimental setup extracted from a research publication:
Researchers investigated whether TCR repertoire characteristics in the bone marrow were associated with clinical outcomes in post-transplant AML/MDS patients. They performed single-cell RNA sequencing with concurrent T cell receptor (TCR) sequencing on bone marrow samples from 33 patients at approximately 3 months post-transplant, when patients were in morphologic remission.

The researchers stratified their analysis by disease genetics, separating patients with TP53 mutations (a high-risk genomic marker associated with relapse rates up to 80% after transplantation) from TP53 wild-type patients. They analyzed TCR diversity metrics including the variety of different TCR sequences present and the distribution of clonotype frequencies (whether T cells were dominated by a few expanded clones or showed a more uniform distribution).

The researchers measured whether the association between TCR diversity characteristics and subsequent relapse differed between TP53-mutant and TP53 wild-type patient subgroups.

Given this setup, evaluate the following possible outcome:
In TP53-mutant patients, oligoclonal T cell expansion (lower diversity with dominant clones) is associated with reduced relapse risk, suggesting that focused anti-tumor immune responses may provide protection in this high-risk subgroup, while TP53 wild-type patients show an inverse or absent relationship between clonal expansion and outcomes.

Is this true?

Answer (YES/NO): NO